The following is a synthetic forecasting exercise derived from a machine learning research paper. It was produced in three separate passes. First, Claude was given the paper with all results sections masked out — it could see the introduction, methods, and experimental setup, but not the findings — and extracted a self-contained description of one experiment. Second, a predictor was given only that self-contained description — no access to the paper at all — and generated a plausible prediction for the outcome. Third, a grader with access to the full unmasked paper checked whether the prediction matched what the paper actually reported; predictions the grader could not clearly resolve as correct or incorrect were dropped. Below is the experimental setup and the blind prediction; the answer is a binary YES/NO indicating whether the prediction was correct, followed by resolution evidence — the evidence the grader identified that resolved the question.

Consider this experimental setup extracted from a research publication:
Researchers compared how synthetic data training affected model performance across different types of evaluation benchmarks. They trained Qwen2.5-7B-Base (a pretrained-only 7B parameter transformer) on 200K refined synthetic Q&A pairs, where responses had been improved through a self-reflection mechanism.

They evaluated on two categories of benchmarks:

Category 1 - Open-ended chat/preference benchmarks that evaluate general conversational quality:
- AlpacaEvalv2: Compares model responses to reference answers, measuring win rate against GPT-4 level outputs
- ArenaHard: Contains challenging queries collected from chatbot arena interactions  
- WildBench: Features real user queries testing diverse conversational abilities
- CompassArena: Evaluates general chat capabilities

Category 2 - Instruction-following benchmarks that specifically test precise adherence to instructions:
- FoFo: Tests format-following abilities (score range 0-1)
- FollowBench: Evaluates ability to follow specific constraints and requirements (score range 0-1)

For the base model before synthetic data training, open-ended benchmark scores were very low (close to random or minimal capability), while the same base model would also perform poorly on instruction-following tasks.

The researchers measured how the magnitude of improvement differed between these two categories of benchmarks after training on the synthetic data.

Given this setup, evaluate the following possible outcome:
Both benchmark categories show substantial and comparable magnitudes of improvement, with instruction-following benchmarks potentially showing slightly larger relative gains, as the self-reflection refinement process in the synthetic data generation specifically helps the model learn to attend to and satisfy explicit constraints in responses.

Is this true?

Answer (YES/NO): NO